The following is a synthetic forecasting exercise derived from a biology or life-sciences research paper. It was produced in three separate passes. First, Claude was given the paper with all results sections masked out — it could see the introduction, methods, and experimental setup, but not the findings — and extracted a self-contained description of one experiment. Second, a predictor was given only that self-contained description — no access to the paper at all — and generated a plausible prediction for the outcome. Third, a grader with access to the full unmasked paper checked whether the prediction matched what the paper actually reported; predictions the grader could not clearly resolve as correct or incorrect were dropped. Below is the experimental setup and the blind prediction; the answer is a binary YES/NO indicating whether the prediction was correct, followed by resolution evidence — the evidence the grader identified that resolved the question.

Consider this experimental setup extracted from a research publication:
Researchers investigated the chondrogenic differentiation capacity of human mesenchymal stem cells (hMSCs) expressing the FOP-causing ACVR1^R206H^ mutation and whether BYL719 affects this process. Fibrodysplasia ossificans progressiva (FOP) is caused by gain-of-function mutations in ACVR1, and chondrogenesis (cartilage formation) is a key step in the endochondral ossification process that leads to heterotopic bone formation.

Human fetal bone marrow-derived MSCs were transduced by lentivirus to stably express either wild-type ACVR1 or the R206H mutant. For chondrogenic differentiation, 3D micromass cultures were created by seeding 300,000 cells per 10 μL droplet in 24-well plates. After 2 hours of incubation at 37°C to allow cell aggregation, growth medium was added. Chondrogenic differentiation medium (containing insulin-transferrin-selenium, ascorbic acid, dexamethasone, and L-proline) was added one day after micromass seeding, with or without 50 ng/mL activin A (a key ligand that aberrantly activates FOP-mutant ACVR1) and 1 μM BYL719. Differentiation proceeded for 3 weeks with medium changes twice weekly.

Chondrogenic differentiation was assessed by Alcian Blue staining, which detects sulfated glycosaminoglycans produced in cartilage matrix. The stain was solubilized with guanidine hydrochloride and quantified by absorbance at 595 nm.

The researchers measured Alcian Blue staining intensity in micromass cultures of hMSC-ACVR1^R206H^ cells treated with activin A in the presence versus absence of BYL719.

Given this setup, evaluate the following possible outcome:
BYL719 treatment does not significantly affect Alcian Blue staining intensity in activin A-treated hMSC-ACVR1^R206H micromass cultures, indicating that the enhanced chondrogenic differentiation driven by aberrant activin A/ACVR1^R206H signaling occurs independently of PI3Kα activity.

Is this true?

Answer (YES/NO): NO